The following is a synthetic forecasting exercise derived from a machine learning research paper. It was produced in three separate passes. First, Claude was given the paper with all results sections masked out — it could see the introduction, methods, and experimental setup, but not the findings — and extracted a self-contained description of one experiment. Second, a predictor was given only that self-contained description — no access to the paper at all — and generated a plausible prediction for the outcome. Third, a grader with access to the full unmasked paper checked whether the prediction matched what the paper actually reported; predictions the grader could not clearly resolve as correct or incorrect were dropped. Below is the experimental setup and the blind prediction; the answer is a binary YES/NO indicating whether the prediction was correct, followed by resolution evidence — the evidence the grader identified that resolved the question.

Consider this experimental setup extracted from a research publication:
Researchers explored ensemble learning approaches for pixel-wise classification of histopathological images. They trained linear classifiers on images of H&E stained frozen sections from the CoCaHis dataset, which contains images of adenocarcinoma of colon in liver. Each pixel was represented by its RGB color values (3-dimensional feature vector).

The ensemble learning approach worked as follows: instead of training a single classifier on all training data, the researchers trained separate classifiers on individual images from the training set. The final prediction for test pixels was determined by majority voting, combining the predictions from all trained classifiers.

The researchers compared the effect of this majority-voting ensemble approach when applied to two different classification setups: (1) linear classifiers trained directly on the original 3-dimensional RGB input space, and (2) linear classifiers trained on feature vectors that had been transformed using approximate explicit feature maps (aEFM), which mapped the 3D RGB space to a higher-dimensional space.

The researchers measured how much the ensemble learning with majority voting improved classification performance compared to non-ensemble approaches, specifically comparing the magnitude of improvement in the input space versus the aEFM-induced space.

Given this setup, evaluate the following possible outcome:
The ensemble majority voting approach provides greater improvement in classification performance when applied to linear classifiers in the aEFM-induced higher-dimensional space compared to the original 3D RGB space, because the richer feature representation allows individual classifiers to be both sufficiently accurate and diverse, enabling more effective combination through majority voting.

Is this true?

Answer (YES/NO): NO